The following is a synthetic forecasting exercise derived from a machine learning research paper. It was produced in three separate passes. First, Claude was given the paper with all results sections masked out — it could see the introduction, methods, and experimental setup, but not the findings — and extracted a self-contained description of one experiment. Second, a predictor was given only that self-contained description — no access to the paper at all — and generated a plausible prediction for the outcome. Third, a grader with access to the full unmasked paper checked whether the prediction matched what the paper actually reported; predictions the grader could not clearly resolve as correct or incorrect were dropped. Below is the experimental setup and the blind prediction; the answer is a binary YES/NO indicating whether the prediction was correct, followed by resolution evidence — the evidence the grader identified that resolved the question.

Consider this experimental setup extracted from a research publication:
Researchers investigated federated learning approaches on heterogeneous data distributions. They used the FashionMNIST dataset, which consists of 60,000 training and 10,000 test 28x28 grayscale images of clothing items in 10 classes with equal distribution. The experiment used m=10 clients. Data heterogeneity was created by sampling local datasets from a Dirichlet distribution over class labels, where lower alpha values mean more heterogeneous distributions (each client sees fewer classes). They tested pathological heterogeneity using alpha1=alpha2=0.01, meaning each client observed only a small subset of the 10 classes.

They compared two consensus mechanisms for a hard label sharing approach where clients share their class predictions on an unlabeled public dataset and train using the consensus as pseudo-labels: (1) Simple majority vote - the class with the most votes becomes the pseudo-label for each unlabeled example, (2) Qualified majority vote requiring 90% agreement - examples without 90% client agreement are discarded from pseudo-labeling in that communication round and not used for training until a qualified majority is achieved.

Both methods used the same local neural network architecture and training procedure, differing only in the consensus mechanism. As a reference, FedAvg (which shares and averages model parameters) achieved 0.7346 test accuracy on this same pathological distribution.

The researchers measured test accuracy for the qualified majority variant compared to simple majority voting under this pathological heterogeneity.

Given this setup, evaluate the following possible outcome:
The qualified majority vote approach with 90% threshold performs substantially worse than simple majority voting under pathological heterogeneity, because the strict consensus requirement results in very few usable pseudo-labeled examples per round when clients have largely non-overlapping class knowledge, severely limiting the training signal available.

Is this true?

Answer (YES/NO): NO